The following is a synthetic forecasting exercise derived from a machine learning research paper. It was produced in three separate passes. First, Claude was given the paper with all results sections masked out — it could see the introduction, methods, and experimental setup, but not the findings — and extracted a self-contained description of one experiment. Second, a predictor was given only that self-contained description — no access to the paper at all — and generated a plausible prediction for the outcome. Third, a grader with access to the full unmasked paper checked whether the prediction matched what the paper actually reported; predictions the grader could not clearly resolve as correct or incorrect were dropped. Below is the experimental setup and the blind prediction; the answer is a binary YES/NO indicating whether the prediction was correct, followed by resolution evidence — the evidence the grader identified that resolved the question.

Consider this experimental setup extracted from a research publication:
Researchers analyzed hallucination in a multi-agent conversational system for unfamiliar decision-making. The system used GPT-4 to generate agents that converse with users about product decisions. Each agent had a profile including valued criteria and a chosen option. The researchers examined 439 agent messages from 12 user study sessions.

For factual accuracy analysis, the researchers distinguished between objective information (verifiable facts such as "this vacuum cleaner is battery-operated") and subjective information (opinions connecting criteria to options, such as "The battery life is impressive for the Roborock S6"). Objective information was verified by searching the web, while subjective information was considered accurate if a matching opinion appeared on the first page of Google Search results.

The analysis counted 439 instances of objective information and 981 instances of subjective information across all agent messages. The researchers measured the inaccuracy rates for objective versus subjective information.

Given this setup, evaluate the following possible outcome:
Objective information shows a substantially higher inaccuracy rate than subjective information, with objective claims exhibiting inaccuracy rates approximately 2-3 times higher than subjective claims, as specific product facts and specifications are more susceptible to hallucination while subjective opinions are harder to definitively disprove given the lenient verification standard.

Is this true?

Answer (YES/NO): NO